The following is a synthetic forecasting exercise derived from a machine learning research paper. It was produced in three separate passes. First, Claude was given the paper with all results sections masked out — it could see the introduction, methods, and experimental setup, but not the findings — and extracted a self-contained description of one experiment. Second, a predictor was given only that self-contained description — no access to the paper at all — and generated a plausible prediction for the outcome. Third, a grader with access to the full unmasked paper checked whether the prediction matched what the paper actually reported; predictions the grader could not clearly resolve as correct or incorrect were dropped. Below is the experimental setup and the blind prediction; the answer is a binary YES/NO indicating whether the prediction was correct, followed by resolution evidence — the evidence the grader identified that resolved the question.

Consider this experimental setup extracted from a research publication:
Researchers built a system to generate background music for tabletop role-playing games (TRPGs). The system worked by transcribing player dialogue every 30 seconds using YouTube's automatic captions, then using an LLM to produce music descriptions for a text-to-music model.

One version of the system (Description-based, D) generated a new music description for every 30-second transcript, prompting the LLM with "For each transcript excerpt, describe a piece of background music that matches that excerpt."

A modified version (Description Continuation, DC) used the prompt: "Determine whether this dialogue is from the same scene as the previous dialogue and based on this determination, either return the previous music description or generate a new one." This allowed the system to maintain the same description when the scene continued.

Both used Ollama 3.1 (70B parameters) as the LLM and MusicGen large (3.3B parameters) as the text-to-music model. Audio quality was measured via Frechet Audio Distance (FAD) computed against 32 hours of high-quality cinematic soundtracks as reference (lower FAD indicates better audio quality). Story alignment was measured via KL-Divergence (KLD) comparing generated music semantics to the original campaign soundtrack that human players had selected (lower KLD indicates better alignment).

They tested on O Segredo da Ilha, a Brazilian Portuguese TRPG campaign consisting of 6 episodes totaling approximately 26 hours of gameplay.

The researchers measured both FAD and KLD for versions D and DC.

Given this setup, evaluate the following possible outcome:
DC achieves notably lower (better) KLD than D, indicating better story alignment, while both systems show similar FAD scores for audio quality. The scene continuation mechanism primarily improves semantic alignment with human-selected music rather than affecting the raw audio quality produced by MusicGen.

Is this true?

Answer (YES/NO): NO